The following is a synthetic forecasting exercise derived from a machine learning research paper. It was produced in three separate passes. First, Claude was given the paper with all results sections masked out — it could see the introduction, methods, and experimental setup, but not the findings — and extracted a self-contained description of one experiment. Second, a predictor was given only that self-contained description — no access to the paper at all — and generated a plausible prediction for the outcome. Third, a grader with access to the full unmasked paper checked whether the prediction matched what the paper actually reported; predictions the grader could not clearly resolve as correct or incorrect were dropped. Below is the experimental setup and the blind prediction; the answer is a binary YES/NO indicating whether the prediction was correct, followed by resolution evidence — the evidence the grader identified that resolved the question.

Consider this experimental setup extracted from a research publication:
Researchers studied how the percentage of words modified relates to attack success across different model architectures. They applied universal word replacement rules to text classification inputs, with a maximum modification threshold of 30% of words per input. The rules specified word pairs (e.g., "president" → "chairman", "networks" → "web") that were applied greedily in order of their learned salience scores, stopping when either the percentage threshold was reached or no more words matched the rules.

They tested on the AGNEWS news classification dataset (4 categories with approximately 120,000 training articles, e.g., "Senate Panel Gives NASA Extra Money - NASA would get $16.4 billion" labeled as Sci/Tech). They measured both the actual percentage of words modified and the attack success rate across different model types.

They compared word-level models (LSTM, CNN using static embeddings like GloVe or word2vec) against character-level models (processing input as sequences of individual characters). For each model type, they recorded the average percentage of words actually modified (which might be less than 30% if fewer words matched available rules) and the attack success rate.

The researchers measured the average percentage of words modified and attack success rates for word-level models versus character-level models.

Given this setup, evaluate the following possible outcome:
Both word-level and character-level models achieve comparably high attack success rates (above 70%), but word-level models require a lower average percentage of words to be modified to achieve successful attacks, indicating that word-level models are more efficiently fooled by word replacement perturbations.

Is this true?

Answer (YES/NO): NO